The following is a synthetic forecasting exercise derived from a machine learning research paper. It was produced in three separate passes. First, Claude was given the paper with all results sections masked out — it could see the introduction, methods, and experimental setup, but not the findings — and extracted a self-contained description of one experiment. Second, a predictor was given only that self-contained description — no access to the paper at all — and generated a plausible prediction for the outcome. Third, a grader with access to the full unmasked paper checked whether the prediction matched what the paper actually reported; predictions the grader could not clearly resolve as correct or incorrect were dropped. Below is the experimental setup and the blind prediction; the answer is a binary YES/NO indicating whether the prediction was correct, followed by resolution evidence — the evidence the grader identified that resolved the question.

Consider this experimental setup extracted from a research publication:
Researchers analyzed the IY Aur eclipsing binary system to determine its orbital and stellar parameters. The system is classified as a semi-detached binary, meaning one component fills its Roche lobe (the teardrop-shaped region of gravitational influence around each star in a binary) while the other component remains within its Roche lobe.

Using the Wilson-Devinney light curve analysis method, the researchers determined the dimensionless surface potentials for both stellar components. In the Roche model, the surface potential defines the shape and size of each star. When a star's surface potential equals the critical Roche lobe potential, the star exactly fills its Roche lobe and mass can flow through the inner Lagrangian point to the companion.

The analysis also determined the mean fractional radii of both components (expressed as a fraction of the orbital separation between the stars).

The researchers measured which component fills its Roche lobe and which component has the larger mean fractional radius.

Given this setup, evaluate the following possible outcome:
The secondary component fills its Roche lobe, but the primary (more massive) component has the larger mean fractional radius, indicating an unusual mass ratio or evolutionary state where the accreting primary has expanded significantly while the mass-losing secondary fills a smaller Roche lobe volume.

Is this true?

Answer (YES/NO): NO